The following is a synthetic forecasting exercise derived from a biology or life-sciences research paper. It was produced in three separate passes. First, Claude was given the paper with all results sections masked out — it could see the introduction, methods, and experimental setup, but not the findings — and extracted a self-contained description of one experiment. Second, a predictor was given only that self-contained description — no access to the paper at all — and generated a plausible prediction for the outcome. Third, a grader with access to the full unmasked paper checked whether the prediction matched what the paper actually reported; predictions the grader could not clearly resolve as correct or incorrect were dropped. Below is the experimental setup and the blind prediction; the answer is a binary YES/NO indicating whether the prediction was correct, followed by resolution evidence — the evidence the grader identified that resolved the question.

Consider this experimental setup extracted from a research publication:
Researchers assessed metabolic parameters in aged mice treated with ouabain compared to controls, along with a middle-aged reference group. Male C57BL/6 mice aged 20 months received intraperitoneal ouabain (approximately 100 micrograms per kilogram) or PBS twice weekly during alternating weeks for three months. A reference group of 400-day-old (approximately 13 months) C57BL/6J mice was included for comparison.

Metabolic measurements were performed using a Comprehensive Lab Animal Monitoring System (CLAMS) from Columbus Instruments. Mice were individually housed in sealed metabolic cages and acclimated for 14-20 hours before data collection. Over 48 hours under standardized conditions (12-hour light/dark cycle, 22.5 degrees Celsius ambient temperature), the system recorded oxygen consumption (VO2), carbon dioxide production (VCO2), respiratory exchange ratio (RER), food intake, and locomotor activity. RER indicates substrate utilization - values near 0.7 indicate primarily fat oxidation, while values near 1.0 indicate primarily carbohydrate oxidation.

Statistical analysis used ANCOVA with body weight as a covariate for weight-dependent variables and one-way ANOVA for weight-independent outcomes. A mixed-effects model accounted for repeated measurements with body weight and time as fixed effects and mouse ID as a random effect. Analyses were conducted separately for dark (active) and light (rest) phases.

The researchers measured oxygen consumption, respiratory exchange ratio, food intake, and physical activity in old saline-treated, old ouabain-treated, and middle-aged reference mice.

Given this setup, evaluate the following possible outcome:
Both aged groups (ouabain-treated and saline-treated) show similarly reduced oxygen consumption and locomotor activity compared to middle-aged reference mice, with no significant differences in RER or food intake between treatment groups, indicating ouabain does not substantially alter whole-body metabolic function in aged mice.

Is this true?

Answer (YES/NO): NO